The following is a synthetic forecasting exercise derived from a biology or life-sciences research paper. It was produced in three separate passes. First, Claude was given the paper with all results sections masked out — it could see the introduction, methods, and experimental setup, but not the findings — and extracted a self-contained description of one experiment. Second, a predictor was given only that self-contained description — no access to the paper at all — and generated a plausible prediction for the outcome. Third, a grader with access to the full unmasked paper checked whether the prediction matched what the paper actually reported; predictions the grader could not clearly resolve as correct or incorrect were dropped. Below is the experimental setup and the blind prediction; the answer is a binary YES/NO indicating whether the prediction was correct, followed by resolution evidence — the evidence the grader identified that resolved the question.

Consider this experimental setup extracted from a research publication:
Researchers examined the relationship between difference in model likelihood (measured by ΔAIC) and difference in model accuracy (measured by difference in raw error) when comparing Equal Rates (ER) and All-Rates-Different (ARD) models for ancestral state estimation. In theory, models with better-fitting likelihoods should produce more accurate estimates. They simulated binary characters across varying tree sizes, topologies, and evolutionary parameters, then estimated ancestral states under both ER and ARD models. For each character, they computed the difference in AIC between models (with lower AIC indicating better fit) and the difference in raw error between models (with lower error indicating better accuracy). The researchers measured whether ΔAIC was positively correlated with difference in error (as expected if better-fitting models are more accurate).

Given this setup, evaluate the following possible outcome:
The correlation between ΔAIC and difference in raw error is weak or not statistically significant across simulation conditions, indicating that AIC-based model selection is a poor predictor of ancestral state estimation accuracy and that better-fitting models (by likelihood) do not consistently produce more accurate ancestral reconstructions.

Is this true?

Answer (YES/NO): YES